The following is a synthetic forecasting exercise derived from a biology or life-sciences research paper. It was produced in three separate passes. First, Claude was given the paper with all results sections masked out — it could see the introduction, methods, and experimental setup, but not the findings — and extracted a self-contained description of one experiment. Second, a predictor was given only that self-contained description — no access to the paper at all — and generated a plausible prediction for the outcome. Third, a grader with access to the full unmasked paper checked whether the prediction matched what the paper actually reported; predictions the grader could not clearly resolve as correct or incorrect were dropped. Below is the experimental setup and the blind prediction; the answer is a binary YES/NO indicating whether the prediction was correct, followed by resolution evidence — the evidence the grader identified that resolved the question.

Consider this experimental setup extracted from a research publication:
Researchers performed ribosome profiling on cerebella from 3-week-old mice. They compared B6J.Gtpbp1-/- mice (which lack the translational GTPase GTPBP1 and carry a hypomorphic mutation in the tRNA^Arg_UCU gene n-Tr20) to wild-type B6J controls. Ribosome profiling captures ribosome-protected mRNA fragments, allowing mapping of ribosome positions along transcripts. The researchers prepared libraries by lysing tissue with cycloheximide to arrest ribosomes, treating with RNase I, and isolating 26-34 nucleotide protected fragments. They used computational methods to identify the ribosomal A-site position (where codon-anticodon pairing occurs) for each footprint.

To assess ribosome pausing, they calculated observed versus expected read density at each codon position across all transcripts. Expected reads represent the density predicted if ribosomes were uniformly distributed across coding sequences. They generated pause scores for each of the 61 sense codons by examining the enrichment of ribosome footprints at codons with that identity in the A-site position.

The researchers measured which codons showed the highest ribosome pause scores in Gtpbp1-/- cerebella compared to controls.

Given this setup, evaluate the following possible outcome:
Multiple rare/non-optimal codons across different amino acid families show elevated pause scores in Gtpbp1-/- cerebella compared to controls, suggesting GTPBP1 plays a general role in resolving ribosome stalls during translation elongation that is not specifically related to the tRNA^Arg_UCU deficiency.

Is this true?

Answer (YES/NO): NO